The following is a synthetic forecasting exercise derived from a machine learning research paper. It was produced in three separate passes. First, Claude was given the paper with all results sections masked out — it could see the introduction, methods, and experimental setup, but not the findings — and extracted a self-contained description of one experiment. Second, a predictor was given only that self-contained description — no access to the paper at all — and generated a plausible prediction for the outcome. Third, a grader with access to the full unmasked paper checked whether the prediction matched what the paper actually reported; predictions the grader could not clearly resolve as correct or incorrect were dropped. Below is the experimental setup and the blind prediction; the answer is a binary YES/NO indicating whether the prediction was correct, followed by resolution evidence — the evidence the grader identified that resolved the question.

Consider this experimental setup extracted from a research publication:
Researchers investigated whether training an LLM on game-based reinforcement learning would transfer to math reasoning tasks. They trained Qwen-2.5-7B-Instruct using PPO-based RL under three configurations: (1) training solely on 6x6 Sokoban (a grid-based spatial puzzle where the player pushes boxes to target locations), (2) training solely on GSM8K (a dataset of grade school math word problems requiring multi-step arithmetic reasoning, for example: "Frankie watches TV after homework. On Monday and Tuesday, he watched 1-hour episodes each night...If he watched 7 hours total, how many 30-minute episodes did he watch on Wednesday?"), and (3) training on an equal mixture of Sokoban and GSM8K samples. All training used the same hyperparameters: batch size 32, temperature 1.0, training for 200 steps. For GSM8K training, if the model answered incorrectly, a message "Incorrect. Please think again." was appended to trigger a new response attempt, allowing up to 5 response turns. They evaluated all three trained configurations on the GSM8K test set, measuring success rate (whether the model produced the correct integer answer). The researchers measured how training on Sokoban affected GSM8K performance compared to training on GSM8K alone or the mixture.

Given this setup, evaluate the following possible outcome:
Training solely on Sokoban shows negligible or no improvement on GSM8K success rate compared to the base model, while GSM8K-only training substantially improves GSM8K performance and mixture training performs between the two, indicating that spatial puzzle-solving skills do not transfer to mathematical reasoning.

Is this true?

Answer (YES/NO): YES